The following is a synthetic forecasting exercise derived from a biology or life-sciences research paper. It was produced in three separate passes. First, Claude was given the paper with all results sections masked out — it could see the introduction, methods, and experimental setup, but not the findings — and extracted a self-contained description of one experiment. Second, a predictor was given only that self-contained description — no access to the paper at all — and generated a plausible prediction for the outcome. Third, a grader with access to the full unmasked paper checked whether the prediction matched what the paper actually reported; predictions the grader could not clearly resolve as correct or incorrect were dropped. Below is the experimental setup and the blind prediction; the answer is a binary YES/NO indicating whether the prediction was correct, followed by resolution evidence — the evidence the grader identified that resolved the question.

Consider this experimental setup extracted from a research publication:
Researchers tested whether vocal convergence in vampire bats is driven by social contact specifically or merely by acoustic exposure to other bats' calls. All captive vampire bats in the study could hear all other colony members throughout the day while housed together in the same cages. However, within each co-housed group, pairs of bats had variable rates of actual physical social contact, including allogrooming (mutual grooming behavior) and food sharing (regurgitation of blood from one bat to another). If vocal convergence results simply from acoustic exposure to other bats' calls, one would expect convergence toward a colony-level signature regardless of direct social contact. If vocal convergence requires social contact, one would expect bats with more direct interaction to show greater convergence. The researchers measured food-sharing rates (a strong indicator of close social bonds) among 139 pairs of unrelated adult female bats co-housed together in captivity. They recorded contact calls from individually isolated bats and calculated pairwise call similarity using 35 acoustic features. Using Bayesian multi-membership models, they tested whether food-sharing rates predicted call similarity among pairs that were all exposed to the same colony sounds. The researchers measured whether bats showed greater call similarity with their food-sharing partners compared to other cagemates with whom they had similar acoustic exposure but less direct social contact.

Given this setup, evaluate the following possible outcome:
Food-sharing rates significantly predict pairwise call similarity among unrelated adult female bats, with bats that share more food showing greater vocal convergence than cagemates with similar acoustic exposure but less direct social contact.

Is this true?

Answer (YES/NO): YES